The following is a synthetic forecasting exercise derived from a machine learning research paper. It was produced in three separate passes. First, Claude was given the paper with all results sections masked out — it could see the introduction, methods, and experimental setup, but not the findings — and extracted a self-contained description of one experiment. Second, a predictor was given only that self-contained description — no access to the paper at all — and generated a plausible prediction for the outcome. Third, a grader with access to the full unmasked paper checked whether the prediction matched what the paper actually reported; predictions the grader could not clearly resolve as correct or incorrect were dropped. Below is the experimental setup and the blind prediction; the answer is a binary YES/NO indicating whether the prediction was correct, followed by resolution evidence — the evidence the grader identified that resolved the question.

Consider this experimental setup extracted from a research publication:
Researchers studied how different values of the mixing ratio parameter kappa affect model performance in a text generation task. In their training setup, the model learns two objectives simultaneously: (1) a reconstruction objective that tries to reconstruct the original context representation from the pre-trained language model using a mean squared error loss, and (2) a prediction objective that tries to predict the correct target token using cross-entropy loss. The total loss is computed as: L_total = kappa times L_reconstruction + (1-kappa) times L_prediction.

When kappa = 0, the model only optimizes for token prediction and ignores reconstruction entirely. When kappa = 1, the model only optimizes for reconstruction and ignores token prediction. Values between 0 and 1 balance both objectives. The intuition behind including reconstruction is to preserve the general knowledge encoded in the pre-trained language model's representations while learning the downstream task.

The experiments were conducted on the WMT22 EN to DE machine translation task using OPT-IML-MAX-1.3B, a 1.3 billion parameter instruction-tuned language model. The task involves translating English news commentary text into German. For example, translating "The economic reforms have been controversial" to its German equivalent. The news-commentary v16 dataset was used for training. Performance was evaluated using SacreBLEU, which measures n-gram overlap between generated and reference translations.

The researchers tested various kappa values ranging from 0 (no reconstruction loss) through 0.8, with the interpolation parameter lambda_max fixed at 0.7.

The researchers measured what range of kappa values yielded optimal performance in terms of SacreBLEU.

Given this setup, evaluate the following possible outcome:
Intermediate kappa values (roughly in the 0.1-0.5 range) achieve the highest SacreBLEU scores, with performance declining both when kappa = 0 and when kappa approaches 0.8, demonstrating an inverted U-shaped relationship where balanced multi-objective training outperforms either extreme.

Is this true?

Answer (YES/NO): YES